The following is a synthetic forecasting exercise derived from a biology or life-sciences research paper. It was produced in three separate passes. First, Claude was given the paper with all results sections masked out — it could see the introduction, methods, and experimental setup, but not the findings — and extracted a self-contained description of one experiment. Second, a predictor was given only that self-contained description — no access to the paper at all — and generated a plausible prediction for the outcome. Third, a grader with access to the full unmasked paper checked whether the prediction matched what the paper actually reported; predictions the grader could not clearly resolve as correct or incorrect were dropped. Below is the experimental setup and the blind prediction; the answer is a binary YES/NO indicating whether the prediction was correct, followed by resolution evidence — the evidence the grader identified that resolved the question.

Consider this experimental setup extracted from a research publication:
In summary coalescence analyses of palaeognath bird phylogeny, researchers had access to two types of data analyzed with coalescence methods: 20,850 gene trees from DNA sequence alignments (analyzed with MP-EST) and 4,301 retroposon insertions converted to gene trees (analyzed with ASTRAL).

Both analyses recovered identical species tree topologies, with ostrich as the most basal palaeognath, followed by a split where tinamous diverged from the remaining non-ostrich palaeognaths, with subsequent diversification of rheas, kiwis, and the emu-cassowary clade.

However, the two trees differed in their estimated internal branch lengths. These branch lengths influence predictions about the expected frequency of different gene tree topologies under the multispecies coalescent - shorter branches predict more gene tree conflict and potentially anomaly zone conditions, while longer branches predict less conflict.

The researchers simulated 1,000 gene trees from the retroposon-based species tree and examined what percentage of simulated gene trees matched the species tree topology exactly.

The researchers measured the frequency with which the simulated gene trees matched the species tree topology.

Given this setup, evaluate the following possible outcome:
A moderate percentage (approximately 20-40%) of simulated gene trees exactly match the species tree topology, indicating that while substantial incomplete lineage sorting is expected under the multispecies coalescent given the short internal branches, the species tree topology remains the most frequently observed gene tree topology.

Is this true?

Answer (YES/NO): YES